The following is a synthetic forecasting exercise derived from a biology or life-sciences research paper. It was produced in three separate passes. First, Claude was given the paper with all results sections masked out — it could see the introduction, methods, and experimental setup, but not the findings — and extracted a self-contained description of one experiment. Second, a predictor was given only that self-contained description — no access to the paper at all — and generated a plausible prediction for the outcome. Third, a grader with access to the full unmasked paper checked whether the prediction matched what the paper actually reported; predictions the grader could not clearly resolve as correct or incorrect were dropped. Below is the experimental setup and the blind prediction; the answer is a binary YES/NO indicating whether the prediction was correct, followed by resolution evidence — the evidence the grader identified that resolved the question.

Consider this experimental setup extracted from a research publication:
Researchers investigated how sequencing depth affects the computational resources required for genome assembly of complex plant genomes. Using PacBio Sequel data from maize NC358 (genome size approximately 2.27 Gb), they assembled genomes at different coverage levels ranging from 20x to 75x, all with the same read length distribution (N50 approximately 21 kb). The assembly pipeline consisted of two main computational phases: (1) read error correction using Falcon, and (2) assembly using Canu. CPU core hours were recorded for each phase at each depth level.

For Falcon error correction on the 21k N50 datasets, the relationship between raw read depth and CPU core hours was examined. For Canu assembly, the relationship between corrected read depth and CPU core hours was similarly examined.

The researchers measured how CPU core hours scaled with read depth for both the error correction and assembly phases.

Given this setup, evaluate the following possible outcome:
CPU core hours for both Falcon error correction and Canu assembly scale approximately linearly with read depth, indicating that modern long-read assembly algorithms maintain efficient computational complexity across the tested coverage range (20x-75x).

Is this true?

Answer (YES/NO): NO